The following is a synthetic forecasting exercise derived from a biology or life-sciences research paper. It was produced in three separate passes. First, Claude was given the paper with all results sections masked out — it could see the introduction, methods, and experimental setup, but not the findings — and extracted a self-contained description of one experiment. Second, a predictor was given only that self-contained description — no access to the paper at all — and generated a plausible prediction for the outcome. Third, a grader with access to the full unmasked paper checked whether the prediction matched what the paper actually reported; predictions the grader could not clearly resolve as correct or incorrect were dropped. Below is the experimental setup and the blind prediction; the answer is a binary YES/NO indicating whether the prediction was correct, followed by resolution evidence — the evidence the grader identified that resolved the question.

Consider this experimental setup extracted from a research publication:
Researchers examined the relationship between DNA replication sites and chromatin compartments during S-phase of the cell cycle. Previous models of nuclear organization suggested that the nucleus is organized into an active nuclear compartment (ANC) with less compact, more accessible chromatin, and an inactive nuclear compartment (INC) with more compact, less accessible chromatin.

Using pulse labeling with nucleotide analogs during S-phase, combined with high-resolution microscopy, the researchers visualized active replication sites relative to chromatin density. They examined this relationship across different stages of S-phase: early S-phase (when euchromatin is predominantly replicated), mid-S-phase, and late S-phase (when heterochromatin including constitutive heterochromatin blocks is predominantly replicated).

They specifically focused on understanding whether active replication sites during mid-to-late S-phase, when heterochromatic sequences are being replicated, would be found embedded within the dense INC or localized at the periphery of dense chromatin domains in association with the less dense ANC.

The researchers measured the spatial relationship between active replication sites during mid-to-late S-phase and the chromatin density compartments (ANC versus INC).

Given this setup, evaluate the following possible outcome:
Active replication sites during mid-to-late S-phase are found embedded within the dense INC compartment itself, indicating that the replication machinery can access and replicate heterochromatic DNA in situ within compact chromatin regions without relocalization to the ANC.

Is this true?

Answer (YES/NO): NO